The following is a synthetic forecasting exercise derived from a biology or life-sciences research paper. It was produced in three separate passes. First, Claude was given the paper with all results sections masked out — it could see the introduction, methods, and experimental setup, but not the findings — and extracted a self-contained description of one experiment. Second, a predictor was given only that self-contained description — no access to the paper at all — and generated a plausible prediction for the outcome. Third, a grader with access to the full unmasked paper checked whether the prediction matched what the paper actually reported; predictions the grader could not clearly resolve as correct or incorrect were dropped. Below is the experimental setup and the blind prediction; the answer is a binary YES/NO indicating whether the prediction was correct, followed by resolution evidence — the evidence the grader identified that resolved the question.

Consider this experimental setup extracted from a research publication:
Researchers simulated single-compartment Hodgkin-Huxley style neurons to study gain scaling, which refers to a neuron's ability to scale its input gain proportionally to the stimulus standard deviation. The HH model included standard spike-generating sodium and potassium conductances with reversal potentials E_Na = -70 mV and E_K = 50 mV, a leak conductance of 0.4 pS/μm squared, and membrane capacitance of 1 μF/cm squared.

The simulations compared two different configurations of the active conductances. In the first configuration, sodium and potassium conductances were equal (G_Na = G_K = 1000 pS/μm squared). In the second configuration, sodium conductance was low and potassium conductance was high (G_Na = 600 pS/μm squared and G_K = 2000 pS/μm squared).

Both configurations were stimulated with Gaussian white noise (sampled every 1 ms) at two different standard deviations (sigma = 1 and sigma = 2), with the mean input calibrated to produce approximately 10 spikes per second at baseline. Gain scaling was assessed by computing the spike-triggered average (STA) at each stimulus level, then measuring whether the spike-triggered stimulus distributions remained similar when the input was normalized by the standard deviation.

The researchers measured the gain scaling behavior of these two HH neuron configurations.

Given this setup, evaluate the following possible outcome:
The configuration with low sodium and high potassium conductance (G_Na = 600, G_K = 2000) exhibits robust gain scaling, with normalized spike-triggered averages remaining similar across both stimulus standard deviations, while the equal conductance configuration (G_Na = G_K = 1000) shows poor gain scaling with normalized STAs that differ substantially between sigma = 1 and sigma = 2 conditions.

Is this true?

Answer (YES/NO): NO